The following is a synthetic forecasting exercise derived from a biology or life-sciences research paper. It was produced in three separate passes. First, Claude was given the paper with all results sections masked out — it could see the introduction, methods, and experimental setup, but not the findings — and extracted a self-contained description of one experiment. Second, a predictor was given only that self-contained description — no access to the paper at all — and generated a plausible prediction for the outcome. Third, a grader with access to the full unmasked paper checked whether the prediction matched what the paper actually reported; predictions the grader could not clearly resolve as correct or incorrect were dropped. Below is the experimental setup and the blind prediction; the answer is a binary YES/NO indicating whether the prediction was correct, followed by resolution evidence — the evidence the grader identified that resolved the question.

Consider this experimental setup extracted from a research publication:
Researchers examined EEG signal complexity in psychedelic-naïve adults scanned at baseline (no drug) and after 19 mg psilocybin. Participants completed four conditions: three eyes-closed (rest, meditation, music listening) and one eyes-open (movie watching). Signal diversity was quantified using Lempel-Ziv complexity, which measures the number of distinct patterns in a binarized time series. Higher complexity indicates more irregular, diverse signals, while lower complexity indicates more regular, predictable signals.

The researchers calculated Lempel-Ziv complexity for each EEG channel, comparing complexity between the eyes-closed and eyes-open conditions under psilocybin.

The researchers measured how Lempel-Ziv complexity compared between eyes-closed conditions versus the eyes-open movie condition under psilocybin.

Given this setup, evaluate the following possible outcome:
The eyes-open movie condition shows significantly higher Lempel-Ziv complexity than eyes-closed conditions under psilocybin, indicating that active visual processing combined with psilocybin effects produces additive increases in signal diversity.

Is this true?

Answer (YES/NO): NO